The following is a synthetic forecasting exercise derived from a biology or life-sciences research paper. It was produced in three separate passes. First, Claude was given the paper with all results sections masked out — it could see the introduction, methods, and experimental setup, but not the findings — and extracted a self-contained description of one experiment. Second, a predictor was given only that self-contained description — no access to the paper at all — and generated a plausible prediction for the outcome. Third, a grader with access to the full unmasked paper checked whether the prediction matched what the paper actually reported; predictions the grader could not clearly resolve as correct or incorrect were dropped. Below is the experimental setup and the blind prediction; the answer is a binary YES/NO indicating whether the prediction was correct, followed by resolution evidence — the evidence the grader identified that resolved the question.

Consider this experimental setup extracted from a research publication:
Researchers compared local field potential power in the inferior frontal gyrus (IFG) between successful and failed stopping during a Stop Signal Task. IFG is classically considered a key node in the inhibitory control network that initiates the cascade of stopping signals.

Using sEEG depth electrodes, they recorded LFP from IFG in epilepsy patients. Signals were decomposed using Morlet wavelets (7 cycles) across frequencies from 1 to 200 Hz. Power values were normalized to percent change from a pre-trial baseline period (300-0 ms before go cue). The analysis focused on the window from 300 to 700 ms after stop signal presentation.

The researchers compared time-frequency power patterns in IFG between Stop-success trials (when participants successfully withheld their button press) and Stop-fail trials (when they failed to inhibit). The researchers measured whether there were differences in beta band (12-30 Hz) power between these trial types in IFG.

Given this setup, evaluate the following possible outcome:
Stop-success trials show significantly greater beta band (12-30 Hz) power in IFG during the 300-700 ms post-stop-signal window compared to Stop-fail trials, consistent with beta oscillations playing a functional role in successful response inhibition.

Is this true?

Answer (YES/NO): YES